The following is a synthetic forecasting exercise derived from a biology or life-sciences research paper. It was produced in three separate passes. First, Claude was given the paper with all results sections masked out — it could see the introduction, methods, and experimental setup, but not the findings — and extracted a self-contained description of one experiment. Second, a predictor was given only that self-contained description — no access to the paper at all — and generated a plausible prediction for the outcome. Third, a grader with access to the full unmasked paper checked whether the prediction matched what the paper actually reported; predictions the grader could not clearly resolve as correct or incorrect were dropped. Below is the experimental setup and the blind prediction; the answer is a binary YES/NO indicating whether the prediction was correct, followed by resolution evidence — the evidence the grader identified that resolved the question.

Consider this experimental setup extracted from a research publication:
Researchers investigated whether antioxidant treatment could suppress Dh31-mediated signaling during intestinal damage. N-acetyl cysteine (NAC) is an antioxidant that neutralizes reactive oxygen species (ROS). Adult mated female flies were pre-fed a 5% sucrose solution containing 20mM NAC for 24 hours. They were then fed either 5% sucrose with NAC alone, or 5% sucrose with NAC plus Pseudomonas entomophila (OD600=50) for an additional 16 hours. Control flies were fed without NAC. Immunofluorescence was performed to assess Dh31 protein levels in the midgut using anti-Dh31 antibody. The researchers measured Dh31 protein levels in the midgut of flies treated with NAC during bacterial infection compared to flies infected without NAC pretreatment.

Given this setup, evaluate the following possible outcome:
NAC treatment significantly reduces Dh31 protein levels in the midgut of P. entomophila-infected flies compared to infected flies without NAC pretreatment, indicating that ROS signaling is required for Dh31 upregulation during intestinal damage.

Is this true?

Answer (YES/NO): YES